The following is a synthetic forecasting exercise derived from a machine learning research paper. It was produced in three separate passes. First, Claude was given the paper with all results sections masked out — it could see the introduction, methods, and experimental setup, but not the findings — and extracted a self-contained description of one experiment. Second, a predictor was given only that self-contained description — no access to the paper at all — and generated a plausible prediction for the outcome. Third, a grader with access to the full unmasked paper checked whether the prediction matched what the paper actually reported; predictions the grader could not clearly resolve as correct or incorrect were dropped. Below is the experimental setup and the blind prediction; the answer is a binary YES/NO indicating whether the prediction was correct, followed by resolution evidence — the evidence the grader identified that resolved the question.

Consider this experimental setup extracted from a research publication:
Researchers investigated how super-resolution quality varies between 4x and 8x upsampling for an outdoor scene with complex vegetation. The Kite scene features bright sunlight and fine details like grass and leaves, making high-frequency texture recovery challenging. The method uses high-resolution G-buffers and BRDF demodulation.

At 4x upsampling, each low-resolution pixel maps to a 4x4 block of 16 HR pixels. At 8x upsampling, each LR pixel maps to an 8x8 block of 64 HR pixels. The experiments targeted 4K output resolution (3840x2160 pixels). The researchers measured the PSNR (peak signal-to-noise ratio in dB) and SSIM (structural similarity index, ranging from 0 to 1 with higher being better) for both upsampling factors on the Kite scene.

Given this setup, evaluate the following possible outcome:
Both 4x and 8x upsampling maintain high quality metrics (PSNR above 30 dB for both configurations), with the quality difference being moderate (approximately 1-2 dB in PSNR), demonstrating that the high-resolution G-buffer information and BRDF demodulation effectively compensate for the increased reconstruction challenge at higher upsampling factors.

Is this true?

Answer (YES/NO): NO